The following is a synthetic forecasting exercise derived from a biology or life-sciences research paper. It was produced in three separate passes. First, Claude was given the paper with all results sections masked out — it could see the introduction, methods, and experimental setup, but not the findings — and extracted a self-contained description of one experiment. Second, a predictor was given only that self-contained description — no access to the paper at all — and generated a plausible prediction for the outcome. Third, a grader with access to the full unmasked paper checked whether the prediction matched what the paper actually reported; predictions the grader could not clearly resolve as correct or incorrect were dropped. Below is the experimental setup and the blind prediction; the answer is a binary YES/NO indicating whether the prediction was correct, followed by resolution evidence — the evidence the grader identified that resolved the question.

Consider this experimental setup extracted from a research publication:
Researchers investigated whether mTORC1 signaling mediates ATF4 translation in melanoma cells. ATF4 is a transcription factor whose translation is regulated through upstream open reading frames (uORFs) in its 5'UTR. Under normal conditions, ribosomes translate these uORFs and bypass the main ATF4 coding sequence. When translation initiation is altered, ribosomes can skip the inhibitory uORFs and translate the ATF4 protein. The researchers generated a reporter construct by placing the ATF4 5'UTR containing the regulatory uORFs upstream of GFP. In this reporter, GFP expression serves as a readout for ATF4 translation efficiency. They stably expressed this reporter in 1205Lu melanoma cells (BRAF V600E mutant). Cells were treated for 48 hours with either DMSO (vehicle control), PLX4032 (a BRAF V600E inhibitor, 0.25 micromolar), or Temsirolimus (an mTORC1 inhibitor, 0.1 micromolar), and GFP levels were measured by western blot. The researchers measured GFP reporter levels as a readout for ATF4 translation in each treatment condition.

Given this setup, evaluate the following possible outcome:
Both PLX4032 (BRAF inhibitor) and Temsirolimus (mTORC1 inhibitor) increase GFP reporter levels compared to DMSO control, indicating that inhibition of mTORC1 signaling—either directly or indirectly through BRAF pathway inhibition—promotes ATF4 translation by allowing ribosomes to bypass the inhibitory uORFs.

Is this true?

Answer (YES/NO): NO